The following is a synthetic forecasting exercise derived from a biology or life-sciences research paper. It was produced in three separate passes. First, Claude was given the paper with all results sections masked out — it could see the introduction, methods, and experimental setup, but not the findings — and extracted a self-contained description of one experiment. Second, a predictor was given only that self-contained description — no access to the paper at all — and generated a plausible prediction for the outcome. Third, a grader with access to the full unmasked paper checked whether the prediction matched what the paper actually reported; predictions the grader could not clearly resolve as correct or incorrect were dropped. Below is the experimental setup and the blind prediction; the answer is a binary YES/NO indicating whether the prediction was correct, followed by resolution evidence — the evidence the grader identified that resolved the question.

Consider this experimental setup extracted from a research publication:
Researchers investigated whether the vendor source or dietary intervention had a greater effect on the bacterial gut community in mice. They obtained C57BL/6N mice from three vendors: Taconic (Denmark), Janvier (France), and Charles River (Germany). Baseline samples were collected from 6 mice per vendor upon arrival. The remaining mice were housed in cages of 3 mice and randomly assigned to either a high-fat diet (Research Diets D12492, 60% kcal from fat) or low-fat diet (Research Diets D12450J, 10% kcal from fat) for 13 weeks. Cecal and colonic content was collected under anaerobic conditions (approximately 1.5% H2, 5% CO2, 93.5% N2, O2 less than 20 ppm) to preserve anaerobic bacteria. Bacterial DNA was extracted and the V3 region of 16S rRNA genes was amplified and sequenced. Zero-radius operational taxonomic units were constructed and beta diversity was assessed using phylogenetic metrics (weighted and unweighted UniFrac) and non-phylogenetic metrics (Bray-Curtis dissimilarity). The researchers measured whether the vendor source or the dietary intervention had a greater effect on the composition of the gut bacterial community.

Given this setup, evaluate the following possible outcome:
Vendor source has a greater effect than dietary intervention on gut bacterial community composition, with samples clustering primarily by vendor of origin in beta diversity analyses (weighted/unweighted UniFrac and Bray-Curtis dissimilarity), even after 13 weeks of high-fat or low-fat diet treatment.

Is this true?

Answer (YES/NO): YES